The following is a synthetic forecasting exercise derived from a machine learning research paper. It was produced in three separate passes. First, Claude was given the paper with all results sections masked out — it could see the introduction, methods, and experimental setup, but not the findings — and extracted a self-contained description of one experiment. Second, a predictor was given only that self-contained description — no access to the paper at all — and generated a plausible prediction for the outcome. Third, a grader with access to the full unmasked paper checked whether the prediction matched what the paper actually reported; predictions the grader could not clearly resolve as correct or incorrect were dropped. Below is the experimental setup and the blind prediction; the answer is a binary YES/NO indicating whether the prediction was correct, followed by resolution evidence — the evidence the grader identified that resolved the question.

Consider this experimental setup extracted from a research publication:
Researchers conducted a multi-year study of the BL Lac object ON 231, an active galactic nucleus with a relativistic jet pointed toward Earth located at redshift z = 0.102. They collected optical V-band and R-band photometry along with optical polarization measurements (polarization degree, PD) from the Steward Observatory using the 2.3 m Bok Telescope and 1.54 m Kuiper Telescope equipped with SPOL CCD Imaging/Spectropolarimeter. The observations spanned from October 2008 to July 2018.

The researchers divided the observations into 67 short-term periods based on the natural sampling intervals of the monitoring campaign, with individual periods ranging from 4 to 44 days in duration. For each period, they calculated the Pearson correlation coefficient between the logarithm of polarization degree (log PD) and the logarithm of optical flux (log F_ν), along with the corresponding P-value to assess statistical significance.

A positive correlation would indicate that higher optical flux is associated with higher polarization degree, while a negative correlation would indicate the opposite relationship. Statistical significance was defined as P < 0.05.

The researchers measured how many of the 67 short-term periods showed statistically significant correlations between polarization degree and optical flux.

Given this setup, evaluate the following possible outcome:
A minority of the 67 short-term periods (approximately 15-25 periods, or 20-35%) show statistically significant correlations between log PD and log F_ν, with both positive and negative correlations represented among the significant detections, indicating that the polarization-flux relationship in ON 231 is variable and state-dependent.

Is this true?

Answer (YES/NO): NO